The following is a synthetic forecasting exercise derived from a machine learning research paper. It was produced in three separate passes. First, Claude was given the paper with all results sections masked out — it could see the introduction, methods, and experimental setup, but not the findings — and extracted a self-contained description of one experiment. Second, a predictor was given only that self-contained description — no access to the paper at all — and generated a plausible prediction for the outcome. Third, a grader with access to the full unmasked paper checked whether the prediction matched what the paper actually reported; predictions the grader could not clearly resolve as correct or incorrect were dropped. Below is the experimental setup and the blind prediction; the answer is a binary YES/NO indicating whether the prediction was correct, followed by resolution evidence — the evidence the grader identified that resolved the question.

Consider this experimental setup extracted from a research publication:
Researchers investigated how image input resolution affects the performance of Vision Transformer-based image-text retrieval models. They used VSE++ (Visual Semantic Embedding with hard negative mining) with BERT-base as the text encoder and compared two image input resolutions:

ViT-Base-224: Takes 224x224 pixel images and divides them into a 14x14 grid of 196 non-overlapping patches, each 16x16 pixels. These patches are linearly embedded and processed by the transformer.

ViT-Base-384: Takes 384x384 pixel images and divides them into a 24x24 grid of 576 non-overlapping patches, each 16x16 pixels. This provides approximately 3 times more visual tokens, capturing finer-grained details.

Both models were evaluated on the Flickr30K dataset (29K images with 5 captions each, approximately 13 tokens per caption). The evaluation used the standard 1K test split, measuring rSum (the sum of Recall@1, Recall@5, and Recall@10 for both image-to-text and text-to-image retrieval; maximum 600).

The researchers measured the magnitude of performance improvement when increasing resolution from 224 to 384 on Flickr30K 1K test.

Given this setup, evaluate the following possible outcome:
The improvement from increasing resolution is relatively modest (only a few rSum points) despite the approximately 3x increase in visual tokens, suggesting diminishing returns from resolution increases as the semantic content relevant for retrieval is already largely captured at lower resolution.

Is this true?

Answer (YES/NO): NO